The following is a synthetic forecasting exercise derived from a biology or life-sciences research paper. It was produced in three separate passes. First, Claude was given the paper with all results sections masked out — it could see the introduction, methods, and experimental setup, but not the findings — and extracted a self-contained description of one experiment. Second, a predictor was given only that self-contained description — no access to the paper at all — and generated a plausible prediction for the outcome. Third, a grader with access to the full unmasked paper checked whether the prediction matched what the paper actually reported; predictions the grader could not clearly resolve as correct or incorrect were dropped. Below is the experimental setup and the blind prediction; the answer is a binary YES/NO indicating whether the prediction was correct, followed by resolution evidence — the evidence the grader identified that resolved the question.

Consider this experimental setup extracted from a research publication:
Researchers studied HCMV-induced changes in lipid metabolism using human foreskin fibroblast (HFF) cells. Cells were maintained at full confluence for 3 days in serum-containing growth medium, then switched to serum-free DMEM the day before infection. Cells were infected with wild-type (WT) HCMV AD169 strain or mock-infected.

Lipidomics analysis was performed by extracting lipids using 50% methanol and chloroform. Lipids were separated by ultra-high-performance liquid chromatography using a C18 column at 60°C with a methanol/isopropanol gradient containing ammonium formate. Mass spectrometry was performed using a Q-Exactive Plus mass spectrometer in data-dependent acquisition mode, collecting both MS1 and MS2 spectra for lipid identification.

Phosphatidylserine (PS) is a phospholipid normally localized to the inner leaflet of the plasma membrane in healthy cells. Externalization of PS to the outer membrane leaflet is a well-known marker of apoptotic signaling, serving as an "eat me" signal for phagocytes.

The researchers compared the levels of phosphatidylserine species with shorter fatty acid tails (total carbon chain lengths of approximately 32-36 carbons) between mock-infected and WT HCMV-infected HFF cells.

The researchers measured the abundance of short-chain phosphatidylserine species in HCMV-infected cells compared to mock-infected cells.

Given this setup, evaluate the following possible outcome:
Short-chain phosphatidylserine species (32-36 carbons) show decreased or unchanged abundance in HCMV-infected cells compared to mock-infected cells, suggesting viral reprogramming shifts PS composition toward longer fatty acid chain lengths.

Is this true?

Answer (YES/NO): NO